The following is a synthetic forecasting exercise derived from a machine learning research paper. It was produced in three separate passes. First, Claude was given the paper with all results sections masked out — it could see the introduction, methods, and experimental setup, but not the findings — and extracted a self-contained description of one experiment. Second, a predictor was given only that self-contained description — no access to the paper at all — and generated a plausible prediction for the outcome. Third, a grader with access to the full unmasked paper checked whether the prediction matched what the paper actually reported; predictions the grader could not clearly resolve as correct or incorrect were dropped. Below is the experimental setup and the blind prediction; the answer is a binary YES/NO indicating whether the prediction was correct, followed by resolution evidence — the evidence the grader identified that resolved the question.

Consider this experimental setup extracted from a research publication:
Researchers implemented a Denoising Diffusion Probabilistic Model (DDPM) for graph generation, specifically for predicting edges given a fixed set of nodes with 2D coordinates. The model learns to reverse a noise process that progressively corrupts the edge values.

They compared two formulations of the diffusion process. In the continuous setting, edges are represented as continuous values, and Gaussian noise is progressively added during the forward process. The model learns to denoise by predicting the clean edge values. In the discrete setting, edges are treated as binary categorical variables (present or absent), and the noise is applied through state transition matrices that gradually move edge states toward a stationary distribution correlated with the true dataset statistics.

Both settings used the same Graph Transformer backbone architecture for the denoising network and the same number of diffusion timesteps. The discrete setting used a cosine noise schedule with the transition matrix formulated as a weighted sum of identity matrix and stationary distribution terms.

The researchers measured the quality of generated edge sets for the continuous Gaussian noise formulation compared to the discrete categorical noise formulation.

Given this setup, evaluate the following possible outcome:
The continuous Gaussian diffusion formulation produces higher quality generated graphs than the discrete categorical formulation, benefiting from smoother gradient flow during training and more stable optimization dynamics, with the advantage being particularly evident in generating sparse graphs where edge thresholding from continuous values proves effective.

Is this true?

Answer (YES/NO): NO